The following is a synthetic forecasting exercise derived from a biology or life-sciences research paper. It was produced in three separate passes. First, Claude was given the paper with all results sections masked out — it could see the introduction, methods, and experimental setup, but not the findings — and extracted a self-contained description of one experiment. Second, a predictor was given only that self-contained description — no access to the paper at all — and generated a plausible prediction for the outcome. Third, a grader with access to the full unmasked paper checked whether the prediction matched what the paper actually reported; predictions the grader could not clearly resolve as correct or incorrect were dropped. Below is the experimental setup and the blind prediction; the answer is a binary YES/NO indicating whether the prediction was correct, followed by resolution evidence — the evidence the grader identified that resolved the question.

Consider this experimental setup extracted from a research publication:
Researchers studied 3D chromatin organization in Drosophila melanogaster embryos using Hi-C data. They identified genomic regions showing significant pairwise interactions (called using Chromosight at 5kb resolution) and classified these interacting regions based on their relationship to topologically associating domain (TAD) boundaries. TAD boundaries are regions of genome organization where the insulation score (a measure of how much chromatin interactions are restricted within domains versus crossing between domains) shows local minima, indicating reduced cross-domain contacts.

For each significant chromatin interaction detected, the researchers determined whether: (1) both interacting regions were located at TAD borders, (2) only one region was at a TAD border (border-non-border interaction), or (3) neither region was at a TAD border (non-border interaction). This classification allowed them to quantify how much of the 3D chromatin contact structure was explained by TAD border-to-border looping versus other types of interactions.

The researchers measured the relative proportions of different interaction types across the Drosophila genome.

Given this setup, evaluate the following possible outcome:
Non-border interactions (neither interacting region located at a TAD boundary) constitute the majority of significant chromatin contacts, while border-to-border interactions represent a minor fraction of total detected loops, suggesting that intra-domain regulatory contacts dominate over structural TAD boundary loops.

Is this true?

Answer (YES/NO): YES